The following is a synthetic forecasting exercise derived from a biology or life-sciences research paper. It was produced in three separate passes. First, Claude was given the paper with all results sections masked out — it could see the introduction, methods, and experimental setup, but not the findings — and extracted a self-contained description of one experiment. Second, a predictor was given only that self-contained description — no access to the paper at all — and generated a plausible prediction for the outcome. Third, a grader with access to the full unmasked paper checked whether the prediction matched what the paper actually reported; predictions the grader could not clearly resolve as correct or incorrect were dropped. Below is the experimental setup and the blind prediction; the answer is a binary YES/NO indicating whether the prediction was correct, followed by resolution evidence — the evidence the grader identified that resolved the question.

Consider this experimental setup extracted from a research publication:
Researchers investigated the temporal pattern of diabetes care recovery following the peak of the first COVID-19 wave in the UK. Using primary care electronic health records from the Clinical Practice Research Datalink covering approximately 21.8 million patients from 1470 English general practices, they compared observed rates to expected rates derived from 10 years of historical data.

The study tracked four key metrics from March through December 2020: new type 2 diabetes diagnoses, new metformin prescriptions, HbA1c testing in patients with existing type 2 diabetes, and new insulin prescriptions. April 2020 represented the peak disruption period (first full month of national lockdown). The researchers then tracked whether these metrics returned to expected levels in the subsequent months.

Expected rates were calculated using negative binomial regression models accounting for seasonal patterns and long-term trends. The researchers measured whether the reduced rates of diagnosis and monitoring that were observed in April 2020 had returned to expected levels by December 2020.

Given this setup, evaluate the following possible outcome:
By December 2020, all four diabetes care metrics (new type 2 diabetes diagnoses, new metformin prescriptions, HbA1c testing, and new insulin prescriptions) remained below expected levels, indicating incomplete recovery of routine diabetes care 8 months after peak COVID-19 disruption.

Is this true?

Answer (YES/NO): YES